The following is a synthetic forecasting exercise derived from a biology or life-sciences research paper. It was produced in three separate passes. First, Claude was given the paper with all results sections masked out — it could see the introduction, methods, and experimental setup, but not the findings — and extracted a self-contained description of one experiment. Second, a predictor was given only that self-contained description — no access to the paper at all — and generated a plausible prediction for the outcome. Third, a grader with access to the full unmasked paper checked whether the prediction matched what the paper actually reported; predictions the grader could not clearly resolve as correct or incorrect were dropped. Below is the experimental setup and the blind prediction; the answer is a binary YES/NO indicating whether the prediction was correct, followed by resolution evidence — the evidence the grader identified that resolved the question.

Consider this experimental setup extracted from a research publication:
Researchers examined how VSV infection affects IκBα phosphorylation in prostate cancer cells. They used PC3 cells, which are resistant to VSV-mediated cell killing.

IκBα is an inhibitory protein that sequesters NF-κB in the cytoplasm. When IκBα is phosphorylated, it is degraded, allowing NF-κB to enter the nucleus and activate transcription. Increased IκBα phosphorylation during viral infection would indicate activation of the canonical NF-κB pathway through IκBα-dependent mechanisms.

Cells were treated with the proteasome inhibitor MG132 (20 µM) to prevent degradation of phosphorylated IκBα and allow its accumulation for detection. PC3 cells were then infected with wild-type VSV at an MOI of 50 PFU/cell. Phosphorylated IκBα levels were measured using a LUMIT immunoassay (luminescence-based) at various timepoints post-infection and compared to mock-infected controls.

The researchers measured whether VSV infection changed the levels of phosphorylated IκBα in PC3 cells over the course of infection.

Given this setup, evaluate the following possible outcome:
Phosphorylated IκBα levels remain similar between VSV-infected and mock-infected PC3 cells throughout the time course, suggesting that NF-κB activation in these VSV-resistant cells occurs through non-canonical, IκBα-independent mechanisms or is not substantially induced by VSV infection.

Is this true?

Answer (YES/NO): YES